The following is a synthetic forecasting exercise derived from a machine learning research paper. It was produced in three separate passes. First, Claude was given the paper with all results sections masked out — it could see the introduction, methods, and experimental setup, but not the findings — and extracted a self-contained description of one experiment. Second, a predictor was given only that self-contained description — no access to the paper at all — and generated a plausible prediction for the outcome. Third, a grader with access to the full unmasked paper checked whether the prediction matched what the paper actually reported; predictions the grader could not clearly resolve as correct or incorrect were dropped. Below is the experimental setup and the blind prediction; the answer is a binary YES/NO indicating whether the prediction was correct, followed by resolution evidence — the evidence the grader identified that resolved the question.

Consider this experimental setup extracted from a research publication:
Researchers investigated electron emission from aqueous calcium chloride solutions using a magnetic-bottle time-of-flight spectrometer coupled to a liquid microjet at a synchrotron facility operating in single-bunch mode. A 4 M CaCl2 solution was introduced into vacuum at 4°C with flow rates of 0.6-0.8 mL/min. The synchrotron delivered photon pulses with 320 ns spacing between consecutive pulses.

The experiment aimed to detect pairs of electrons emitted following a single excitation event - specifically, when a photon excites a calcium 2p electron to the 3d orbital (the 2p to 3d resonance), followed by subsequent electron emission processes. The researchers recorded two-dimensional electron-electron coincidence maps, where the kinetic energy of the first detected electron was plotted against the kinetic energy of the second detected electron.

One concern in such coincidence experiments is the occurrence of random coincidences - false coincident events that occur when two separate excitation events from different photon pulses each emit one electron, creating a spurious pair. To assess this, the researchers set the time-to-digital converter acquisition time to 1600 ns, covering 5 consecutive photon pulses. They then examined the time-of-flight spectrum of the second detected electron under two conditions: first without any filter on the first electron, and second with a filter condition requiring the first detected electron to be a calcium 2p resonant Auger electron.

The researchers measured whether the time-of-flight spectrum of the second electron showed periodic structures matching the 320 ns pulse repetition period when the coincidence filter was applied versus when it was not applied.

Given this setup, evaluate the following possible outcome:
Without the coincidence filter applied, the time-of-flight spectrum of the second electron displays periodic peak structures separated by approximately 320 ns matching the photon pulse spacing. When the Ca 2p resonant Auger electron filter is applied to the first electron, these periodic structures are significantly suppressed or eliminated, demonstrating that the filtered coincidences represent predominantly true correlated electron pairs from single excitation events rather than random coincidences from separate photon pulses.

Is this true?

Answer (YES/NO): YES